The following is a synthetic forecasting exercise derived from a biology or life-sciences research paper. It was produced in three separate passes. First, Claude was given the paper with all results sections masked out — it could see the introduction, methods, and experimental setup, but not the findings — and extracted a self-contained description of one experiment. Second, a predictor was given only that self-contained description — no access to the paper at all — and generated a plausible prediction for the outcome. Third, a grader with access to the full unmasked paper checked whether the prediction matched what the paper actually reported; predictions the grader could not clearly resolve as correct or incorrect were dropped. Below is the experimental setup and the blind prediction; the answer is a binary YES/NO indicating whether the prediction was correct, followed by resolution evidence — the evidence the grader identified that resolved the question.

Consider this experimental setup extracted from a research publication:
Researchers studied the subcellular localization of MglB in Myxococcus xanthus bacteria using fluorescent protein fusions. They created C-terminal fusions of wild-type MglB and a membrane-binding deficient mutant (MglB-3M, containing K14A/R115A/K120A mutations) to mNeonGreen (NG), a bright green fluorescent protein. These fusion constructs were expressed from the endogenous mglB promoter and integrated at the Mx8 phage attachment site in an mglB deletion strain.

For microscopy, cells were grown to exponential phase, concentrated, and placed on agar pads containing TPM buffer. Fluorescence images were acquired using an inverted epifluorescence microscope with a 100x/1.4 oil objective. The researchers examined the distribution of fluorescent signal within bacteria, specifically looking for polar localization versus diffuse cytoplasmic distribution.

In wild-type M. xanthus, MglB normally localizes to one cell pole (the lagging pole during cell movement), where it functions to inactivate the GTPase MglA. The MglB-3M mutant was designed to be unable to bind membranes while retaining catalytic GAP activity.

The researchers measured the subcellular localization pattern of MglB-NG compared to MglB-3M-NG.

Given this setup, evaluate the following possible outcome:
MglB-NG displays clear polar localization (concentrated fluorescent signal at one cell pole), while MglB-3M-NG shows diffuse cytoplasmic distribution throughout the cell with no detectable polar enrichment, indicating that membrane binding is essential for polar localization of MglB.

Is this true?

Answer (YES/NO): NO